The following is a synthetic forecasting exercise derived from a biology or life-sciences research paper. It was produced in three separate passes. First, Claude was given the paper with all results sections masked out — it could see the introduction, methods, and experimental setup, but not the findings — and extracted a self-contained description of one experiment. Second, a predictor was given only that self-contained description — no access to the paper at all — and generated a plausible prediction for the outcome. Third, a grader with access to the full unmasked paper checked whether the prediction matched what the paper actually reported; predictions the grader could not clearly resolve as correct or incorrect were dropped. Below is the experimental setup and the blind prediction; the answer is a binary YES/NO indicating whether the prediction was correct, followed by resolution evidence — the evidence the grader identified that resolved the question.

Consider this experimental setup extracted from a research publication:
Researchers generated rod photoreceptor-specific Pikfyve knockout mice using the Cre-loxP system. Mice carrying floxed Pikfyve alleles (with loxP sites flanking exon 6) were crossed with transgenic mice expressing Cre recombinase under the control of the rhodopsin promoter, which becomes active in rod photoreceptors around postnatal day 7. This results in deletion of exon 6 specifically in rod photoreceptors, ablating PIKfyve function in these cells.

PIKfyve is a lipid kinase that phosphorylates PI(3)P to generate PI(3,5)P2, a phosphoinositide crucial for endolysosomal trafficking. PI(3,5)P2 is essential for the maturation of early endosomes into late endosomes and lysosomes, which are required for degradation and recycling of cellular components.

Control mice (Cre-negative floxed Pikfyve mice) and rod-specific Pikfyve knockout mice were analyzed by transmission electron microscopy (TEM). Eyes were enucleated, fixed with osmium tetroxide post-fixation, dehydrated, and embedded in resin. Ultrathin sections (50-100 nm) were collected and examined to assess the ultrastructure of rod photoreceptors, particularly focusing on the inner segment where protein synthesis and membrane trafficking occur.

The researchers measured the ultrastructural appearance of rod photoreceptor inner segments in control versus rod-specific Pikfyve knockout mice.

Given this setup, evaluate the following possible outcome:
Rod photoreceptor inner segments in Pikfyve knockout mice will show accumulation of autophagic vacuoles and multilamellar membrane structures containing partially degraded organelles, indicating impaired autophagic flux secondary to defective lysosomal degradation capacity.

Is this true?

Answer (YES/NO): NO